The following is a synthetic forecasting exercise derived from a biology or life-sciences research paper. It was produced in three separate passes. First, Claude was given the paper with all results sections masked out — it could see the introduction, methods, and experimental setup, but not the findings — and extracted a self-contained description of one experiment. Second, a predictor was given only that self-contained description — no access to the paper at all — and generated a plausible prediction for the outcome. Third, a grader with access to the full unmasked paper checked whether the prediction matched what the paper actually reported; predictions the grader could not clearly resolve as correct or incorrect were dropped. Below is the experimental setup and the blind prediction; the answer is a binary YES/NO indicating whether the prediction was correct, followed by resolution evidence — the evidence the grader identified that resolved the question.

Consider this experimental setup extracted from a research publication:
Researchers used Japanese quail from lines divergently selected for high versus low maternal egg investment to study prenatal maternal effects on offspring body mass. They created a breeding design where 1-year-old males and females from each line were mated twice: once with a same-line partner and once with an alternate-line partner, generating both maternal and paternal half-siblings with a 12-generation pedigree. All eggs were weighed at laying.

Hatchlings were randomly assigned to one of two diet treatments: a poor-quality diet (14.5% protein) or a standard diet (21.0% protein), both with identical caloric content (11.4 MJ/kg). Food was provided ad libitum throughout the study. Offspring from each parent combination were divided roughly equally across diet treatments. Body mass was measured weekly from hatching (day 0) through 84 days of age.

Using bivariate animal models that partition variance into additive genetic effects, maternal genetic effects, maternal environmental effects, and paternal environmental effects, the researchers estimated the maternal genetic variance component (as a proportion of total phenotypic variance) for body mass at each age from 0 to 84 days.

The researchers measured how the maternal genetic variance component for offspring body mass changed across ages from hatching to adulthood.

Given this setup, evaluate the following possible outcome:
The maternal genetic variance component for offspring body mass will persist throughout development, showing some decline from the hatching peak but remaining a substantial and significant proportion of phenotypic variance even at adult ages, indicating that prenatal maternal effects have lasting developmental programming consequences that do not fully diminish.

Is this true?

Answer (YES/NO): NO